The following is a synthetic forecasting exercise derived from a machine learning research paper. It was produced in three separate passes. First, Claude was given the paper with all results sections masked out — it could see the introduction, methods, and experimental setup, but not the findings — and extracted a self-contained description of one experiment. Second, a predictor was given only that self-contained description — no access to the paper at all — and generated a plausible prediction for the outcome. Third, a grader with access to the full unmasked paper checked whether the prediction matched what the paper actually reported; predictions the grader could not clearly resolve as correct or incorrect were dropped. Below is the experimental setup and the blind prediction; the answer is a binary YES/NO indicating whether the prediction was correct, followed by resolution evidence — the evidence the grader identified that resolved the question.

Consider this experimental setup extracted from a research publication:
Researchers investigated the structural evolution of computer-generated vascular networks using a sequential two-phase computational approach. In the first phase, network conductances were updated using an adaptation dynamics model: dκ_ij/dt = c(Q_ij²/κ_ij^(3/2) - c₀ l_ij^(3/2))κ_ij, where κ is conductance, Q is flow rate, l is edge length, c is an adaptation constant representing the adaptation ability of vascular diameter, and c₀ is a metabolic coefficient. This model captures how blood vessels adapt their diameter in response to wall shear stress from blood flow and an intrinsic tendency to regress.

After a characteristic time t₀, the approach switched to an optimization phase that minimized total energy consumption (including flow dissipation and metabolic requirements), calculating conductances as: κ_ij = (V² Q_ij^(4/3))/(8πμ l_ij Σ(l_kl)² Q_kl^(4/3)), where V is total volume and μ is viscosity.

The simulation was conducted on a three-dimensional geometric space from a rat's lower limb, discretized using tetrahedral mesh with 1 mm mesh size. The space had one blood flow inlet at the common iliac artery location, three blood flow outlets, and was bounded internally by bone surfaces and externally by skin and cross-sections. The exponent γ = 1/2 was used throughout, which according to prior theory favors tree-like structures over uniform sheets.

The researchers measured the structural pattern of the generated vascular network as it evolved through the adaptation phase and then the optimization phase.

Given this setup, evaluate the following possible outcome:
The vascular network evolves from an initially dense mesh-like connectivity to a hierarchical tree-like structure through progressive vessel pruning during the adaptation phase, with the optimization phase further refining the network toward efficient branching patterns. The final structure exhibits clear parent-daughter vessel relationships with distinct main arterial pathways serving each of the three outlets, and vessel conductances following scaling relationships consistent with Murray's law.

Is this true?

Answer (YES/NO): NO